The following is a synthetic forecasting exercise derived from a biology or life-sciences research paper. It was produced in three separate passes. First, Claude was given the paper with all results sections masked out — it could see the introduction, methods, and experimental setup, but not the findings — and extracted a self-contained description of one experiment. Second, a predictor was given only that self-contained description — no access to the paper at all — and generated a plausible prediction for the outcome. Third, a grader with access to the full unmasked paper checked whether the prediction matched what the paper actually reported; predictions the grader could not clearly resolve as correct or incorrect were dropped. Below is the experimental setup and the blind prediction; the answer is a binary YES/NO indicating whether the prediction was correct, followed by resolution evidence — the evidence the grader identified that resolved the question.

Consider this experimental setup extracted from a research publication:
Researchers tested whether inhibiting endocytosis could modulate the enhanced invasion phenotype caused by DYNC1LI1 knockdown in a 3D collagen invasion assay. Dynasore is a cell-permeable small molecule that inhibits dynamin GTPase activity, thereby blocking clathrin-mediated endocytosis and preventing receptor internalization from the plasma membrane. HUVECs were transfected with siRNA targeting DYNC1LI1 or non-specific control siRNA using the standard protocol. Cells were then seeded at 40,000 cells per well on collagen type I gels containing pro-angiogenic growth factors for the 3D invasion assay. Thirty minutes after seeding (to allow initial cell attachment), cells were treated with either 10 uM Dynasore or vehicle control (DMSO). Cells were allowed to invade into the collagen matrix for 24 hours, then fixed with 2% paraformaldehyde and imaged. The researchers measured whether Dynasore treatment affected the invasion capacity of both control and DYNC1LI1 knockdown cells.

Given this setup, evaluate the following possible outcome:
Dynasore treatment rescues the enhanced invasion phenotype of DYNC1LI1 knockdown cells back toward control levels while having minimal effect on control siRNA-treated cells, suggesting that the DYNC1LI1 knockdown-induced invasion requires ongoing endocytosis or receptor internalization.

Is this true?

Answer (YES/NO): NO